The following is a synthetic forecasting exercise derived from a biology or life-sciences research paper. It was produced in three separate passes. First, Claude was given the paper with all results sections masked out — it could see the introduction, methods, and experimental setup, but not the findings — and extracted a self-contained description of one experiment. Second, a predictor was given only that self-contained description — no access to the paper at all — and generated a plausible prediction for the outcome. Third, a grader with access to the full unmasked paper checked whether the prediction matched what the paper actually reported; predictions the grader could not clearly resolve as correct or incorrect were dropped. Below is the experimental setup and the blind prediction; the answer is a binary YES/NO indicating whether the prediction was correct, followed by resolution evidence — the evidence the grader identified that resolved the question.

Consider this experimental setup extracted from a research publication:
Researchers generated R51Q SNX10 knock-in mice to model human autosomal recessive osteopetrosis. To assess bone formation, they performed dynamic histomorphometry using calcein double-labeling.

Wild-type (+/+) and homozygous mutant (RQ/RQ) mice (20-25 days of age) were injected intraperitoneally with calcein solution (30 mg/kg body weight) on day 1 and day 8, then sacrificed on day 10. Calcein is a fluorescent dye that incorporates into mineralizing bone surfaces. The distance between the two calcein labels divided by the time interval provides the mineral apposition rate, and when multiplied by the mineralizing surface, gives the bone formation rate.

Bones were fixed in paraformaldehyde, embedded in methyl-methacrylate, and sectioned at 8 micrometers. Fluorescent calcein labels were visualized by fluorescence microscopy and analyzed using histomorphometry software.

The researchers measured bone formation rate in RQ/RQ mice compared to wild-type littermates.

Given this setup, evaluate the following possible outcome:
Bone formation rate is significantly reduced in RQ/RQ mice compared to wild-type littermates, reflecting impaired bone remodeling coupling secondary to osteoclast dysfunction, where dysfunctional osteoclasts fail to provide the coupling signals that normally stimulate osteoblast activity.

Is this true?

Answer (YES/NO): NO